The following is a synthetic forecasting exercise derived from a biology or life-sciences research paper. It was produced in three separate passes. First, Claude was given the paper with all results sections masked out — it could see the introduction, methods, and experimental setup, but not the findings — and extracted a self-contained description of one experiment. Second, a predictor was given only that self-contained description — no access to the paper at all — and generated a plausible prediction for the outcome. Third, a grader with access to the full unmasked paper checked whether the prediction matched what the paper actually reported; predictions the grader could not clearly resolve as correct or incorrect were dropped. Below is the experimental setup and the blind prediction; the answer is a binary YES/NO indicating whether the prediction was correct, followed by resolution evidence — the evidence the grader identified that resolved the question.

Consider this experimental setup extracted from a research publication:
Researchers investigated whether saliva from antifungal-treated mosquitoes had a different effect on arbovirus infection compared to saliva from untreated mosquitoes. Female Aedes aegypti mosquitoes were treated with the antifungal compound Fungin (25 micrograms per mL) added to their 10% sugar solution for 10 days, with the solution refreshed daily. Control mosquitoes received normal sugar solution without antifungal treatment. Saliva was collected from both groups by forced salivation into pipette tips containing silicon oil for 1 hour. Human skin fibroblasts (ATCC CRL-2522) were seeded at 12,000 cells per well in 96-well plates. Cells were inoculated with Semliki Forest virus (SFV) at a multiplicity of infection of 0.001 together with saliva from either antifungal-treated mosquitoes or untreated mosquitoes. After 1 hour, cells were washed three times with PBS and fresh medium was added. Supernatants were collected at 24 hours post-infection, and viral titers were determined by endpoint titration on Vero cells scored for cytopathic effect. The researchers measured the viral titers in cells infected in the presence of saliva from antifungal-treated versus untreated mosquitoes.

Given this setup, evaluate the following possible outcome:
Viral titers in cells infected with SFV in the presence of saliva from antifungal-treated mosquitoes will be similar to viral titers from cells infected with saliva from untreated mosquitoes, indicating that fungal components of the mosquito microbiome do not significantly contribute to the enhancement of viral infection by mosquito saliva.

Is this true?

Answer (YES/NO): NO